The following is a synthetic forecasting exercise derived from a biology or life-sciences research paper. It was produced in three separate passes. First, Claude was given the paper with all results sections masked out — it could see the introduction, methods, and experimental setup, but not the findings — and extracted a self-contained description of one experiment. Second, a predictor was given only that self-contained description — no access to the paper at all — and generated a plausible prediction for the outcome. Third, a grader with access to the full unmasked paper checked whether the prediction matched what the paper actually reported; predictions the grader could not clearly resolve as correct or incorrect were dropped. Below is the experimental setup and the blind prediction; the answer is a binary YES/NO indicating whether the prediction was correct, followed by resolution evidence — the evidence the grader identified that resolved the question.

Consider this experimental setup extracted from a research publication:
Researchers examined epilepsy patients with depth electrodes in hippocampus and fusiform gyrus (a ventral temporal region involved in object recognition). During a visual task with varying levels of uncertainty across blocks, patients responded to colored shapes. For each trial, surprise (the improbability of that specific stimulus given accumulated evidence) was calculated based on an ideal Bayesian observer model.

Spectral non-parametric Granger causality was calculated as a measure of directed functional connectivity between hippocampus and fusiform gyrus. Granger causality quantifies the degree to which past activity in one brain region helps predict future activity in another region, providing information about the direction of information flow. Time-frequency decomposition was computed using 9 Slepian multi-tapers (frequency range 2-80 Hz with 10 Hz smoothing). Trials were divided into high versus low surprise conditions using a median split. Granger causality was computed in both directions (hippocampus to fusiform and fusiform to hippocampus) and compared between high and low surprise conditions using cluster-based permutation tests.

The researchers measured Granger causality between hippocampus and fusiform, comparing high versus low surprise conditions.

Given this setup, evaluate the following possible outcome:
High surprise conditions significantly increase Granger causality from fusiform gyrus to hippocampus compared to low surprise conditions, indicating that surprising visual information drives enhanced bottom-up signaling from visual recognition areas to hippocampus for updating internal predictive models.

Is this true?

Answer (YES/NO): YES